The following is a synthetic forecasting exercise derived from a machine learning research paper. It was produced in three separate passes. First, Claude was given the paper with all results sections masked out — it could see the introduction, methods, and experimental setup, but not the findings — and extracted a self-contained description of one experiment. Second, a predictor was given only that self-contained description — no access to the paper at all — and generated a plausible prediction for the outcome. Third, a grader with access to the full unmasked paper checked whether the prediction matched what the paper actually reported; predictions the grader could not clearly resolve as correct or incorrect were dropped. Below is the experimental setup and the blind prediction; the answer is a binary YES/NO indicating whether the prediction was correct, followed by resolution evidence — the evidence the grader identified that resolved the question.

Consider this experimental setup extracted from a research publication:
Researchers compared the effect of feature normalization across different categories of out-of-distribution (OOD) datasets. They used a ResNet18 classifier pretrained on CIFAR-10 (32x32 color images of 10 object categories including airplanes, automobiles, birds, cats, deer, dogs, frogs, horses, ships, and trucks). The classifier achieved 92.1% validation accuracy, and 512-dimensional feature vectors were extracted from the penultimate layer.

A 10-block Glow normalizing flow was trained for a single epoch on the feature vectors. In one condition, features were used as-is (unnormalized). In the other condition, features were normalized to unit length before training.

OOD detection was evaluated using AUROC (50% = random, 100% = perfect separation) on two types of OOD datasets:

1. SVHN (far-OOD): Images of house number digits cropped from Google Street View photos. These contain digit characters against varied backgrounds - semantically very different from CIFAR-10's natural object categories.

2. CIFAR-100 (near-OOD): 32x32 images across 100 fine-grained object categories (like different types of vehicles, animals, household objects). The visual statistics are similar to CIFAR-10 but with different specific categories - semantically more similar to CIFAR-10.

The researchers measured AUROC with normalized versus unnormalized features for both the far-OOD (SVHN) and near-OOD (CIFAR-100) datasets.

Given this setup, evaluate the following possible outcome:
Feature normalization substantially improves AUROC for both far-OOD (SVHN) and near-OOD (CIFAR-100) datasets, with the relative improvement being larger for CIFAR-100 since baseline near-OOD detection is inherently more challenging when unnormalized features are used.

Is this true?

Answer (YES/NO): YES